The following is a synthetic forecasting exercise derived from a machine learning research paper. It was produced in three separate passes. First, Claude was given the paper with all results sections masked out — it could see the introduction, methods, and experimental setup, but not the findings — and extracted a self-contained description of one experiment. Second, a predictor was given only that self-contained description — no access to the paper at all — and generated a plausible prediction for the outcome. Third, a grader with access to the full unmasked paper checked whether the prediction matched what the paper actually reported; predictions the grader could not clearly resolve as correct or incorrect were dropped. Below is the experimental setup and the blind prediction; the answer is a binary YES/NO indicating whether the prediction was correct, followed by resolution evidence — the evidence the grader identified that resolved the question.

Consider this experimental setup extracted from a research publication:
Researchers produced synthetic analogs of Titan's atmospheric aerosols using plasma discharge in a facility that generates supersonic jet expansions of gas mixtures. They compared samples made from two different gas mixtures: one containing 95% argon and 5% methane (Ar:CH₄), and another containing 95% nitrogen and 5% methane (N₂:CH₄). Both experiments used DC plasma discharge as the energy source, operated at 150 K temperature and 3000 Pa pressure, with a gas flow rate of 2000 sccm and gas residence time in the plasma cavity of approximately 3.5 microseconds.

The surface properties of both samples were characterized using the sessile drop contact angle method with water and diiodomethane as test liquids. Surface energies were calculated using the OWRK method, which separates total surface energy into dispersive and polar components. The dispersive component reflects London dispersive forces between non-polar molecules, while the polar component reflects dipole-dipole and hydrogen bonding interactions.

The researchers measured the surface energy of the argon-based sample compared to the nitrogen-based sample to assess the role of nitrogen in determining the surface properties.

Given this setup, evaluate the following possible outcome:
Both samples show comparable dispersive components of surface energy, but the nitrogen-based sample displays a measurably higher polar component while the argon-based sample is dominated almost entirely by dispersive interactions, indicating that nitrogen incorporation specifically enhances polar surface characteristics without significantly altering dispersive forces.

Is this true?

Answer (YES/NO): YES